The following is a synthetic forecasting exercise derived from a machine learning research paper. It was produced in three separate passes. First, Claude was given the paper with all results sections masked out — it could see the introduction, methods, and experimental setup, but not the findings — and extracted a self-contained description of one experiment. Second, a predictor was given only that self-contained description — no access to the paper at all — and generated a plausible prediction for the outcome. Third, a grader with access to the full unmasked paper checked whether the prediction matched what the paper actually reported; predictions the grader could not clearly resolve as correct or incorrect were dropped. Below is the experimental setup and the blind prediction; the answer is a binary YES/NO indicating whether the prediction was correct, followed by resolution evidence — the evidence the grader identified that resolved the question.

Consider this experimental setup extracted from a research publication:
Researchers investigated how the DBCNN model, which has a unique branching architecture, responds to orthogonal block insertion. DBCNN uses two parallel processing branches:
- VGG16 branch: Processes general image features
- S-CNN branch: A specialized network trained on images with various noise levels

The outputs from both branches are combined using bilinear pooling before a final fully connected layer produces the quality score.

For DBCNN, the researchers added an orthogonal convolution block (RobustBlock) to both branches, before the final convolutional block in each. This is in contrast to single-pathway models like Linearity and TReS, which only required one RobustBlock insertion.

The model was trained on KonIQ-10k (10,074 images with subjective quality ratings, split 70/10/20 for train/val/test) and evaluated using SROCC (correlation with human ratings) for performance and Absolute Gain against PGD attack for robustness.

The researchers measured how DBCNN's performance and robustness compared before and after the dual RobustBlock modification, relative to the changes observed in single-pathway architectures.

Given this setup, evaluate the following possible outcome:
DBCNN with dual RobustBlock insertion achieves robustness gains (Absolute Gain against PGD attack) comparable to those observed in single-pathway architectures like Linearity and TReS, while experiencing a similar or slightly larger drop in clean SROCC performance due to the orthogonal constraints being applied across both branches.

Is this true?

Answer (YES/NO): NO